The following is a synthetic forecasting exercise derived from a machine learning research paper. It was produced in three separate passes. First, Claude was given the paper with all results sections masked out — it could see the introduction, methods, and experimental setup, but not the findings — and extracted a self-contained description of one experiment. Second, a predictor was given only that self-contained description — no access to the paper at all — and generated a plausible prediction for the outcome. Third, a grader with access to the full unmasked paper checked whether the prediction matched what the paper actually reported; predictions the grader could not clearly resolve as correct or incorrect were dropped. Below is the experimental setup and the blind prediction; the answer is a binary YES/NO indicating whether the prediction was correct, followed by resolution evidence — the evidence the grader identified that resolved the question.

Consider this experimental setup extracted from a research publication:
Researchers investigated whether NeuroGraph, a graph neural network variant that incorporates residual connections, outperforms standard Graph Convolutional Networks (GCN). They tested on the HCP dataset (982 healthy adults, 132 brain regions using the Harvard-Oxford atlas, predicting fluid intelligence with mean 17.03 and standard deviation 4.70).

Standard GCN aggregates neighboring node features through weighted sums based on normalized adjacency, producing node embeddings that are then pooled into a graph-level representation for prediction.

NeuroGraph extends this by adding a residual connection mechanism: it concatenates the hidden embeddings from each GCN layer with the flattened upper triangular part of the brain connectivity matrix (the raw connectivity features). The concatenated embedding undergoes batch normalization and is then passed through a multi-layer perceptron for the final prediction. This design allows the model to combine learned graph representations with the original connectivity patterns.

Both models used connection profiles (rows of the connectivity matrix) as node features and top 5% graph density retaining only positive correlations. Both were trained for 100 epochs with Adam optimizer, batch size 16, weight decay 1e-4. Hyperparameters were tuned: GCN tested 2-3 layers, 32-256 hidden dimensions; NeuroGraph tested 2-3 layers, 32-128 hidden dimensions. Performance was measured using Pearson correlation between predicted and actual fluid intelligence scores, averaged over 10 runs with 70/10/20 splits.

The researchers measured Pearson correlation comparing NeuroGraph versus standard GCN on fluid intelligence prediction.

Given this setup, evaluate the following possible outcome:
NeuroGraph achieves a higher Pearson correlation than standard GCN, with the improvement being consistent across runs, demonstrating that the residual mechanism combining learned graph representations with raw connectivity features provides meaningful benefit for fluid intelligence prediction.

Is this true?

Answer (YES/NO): YES